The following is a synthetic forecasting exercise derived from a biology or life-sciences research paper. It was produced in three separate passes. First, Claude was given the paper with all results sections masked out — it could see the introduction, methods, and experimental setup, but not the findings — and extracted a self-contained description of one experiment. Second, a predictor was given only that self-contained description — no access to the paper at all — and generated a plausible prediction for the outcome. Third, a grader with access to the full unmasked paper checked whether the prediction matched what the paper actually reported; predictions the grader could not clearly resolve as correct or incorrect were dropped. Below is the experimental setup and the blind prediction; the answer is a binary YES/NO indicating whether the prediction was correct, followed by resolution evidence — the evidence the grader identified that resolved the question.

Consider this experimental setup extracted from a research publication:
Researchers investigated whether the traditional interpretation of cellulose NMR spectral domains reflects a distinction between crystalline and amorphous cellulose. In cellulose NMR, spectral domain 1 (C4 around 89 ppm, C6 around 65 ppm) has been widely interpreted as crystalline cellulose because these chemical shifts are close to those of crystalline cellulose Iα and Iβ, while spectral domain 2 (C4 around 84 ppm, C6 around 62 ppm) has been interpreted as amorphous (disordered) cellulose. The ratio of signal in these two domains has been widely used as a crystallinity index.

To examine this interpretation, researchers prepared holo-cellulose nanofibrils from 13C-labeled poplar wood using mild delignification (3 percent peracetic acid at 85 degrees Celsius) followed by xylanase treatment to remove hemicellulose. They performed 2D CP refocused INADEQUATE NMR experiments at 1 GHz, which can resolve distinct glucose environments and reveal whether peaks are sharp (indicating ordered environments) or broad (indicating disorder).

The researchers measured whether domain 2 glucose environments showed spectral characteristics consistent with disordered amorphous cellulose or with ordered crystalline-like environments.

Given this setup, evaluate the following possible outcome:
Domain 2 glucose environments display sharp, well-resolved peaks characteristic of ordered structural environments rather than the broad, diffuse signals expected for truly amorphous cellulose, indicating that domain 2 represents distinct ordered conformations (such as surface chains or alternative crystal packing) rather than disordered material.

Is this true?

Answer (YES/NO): YES